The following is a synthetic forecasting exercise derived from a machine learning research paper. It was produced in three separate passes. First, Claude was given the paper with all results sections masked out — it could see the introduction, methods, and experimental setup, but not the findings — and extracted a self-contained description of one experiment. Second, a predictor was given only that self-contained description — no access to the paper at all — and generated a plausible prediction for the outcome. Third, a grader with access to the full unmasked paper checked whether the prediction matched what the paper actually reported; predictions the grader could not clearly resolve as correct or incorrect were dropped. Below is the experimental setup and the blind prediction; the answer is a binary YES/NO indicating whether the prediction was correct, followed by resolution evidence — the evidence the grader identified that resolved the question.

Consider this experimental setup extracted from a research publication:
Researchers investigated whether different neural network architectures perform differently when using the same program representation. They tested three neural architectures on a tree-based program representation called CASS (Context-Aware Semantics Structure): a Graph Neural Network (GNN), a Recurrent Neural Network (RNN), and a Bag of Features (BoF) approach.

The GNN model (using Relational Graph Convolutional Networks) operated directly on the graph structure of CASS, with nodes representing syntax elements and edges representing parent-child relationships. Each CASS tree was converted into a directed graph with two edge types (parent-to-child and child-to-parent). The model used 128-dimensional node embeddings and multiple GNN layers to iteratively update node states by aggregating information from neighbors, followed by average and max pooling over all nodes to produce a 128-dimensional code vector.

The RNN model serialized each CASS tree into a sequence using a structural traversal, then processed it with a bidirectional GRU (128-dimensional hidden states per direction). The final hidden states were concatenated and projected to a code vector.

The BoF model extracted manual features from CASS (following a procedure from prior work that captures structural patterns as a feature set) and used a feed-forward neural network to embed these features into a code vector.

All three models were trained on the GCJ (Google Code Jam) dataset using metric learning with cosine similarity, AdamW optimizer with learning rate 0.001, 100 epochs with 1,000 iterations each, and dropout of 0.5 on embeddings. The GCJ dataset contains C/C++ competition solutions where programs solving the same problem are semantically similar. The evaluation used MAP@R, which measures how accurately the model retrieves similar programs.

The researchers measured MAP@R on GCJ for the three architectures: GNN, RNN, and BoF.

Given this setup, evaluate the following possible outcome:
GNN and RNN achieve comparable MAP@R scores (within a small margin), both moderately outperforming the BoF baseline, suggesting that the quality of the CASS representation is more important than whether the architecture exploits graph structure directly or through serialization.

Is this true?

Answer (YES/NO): NO